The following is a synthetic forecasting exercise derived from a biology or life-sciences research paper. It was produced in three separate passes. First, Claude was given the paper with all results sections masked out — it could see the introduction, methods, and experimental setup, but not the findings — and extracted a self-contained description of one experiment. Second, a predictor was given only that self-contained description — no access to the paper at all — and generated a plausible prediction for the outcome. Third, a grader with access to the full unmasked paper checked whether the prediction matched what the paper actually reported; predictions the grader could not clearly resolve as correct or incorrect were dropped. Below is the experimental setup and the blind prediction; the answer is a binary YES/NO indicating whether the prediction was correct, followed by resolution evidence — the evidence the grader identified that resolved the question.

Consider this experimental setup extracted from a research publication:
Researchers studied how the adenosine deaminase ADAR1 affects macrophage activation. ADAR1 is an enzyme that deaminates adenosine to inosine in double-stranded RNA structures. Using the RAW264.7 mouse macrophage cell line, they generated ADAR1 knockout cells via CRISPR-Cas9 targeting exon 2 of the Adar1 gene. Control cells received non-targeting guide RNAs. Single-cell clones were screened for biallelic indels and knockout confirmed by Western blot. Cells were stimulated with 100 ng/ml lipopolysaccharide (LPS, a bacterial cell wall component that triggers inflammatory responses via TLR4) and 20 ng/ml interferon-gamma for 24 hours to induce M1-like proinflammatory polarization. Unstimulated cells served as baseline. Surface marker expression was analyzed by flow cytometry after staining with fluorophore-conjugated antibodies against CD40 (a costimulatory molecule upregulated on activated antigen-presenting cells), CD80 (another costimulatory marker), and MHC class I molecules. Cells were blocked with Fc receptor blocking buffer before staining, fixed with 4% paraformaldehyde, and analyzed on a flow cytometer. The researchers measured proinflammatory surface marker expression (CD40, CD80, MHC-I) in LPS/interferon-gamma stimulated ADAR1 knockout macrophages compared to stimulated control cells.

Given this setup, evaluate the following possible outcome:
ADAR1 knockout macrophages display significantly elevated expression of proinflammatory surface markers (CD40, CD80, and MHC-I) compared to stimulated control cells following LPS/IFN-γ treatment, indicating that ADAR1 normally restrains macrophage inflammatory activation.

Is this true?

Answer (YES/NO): NO